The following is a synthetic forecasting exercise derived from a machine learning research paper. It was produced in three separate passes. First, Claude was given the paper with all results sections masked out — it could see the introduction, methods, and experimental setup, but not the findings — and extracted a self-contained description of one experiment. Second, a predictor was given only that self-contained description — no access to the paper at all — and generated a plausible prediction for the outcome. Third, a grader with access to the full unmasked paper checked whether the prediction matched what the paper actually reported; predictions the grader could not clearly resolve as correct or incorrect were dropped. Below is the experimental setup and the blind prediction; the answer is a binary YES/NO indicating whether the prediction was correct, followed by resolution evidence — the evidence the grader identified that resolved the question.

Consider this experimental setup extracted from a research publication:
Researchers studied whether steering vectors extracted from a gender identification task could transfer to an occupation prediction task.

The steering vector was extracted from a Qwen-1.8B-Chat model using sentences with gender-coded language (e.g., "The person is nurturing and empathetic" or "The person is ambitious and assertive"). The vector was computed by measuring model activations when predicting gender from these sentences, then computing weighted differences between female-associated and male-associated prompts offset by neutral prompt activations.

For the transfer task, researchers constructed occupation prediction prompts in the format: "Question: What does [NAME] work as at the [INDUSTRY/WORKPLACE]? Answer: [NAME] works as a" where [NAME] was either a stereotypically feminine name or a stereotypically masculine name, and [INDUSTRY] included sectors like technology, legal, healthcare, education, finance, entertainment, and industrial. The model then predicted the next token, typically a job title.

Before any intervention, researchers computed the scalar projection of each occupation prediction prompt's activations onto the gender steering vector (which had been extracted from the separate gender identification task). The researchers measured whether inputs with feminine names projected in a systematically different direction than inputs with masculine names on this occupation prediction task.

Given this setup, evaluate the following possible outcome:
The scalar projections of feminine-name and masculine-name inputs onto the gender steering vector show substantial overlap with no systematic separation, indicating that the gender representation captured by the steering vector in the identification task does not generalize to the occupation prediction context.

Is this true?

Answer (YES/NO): NO